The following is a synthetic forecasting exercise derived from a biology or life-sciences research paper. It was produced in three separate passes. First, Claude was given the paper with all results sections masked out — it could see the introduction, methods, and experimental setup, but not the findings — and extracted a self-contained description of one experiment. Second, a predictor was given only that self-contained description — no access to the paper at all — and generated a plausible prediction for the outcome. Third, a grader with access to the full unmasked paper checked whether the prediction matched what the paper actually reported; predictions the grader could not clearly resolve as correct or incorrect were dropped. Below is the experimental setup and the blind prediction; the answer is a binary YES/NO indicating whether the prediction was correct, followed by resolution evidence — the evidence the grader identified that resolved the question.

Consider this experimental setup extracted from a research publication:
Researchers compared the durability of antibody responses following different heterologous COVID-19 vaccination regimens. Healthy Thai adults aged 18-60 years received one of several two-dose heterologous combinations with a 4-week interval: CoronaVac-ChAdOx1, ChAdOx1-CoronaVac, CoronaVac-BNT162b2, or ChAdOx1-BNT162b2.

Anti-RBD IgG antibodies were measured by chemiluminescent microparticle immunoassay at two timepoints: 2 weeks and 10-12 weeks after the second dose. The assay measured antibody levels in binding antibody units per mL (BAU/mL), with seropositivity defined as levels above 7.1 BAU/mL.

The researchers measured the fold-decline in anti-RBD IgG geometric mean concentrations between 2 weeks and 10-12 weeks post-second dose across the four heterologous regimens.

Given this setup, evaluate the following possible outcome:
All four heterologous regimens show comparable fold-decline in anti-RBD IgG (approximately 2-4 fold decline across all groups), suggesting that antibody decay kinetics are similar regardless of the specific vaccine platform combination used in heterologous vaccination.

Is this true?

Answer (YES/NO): YES